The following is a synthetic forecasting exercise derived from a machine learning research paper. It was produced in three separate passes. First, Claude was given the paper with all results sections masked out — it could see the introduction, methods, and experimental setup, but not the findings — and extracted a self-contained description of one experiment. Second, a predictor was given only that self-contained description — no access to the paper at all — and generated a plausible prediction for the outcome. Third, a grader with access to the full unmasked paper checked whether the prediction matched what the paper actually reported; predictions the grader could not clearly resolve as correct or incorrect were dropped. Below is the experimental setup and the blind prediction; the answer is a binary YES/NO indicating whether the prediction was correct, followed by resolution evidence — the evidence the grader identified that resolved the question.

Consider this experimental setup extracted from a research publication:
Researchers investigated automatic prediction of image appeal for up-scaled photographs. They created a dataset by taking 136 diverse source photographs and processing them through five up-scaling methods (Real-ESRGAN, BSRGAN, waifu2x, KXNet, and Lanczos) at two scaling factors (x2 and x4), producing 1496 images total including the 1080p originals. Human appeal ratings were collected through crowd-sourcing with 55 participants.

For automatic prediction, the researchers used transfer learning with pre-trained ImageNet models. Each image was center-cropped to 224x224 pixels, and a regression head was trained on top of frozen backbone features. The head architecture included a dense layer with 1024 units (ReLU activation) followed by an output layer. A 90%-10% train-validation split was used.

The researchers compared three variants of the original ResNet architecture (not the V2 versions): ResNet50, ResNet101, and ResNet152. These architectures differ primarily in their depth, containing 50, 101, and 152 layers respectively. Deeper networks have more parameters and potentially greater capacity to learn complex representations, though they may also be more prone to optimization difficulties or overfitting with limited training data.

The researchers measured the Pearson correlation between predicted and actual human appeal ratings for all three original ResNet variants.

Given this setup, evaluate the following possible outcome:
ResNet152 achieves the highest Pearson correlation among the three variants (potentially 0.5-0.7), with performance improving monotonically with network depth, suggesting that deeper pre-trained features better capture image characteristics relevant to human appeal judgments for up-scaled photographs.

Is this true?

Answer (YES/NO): NO